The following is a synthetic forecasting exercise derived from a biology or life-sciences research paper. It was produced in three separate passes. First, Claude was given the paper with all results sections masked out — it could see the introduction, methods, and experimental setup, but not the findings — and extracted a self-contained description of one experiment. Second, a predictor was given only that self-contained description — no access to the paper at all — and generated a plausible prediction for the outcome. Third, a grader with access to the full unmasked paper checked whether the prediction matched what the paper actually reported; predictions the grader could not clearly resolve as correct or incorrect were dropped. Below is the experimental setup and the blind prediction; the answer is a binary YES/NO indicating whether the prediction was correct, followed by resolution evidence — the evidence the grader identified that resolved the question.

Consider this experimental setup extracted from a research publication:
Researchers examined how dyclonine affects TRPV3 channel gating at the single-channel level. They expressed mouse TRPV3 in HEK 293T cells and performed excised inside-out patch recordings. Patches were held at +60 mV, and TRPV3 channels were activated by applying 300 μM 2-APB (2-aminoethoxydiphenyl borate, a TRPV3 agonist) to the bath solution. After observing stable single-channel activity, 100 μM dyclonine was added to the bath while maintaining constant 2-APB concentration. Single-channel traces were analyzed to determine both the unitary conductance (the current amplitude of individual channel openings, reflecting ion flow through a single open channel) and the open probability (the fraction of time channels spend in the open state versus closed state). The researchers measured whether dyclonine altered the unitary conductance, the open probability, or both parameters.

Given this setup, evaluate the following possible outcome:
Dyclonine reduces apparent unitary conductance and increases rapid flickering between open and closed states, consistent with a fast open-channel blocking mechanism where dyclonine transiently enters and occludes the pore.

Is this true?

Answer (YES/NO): NO